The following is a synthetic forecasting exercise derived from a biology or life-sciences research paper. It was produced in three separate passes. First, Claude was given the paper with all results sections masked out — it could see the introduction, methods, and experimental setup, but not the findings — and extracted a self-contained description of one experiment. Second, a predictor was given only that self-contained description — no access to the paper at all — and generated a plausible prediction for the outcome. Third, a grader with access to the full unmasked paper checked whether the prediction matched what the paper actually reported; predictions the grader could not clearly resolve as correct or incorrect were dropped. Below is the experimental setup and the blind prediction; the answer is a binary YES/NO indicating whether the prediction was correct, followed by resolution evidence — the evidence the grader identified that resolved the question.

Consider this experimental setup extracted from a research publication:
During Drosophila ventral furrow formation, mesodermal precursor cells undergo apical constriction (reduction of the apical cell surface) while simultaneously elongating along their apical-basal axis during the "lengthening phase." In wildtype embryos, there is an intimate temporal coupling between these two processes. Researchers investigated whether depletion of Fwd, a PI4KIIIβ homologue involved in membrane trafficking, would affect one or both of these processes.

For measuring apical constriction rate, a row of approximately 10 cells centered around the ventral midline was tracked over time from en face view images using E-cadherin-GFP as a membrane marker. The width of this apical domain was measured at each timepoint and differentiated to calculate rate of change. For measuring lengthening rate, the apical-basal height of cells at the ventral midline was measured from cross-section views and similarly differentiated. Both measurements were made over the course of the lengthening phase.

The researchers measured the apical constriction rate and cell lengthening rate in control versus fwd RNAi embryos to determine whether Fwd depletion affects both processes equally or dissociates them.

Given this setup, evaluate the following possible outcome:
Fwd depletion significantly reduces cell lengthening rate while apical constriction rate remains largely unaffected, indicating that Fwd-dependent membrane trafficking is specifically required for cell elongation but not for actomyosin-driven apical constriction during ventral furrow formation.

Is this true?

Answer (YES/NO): NO